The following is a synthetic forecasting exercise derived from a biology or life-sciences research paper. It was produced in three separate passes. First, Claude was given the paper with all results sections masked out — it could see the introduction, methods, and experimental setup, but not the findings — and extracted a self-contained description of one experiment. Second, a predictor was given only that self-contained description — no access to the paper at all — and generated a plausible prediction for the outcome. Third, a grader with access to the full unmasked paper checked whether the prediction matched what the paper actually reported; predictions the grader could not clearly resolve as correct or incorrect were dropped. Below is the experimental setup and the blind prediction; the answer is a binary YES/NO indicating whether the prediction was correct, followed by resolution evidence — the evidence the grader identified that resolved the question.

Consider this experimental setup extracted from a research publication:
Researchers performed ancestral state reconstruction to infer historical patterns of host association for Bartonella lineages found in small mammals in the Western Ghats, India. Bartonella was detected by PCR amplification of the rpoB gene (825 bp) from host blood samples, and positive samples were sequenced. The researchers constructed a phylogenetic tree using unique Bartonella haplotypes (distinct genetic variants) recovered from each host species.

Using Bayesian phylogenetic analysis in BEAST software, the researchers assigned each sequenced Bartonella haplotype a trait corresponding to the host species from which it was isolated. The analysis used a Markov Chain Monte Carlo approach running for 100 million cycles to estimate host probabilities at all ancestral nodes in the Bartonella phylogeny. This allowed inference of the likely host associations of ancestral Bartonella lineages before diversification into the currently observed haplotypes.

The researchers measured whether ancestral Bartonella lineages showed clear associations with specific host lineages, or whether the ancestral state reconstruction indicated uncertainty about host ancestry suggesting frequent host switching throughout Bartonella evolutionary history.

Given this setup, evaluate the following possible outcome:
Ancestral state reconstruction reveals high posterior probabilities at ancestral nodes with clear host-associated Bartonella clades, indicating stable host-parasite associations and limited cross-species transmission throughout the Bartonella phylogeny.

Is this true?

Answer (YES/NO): NO